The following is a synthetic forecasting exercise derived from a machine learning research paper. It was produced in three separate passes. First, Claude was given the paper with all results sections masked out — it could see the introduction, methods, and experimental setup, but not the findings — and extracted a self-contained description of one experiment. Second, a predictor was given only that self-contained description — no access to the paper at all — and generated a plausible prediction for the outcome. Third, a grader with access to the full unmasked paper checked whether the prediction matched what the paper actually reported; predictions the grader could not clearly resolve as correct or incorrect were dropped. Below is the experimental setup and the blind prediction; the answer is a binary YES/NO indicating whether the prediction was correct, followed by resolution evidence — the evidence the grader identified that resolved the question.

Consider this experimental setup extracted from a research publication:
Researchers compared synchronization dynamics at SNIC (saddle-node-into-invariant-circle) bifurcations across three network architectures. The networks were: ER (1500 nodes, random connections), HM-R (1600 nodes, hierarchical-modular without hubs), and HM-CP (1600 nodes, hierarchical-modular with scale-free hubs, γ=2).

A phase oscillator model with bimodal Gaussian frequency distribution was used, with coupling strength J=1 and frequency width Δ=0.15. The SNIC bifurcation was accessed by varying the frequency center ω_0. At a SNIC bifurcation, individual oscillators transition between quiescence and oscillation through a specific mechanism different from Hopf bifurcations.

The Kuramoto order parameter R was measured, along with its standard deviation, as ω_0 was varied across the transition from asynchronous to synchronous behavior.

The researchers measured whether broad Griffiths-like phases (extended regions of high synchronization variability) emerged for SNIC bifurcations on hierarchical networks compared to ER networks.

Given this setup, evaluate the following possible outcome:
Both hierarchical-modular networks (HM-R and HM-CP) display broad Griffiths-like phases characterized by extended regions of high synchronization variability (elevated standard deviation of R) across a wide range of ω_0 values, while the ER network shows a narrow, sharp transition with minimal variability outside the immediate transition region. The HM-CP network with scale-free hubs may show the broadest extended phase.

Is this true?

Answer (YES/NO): YES